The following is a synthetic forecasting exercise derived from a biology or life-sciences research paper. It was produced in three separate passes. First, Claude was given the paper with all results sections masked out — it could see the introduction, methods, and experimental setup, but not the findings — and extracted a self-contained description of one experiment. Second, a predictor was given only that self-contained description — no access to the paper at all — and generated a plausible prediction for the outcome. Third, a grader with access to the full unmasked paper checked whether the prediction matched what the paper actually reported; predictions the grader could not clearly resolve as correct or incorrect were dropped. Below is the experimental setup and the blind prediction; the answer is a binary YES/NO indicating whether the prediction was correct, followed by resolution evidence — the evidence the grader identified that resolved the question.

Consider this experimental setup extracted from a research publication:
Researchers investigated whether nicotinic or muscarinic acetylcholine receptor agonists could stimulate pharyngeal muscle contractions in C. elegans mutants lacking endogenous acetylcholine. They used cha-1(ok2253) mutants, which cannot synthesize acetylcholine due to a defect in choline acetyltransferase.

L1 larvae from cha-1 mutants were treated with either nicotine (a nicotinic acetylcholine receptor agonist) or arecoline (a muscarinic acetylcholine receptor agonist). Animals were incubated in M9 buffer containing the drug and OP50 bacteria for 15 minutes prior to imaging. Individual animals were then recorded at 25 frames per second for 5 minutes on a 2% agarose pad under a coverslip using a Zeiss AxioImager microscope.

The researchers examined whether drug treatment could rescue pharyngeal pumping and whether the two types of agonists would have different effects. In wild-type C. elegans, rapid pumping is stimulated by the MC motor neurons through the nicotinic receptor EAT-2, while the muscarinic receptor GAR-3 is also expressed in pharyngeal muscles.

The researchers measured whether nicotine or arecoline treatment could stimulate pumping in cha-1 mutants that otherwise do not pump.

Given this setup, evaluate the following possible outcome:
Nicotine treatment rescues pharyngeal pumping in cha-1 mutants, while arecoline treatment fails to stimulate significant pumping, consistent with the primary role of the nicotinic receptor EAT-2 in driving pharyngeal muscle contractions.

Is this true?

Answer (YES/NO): NO